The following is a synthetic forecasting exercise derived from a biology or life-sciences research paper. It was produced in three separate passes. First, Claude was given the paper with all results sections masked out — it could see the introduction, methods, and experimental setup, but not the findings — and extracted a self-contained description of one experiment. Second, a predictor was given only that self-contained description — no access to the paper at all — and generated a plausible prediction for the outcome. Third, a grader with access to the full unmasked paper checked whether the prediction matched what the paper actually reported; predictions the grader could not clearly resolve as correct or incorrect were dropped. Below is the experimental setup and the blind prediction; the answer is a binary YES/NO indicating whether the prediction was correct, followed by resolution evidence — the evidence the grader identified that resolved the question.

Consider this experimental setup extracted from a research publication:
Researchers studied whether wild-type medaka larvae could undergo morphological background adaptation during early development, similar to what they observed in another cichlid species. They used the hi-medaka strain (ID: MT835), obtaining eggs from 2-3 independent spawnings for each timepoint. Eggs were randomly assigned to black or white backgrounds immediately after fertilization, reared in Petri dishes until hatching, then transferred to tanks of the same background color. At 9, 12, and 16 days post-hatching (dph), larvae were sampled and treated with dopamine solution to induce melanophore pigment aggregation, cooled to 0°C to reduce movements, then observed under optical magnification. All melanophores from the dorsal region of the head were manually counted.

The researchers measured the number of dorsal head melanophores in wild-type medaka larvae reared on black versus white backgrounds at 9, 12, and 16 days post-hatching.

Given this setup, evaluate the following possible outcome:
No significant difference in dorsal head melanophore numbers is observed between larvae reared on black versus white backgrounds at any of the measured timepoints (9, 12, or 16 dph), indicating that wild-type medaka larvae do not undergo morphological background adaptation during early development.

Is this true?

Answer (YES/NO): NO